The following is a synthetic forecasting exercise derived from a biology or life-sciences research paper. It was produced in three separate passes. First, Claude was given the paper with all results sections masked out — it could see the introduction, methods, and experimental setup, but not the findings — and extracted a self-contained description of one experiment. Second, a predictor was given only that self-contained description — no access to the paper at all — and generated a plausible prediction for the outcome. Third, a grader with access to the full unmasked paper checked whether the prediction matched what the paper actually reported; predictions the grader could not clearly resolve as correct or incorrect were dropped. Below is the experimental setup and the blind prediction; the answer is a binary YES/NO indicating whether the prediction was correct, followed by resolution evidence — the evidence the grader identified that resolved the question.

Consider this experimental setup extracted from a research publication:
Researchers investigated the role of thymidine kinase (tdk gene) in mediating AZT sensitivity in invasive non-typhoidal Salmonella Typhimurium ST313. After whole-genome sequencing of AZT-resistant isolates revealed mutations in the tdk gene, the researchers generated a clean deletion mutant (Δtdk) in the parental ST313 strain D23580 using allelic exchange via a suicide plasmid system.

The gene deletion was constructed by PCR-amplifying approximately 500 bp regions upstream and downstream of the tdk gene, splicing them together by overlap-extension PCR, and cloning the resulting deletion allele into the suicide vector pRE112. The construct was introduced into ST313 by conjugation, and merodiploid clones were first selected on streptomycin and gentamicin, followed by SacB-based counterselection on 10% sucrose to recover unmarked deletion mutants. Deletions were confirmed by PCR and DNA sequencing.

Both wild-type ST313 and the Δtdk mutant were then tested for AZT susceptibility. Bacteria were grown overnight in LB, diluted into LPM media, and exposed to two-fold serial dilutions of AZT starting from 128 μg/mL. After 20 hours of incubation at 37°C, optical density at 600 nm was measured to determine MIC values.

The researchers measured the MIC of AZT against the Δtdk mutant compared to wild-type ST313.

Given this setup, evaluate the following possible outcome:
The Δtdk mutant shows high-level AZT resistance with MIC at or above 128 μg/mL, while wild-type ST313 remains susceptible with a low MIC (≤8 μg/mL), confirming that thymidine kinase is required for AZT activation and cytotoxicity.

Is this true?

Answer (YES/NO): YES